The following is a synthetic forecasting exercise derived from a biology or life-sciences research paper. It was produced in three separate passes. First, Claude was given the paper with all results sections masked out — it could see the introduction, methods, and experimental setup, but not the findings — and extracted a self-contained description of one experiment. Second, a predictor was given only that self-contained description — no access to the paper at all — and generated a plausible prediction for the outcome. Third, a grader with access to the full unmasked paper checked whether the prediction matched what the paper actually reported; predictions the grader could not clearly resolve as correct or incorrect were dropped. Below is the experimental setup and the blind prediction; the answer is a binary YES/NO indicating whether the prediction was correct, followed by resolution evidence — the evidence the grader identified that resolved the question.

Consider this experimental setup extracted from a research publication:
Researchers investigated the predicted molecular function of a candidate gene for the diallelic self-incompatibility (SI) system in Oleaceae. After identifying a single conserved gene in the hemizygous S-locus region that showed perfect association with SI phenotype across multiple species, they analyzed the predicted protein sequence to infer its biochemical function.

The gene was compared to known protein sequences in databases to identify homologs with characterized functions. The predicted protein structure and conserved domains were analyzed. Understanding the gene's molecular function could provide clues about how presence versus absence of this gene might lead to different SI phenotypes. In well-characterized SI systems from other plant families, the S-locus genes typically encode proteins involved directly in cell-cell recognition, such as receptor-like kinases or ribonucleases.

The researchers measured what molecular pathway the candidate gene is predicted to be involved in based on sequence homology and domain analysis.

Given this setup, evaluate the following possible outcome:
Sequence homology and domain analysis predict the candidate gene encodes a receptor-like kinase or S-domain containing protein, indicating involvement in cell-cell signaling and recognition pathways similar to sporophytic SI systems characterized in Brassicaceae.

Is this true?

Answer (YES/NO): NO